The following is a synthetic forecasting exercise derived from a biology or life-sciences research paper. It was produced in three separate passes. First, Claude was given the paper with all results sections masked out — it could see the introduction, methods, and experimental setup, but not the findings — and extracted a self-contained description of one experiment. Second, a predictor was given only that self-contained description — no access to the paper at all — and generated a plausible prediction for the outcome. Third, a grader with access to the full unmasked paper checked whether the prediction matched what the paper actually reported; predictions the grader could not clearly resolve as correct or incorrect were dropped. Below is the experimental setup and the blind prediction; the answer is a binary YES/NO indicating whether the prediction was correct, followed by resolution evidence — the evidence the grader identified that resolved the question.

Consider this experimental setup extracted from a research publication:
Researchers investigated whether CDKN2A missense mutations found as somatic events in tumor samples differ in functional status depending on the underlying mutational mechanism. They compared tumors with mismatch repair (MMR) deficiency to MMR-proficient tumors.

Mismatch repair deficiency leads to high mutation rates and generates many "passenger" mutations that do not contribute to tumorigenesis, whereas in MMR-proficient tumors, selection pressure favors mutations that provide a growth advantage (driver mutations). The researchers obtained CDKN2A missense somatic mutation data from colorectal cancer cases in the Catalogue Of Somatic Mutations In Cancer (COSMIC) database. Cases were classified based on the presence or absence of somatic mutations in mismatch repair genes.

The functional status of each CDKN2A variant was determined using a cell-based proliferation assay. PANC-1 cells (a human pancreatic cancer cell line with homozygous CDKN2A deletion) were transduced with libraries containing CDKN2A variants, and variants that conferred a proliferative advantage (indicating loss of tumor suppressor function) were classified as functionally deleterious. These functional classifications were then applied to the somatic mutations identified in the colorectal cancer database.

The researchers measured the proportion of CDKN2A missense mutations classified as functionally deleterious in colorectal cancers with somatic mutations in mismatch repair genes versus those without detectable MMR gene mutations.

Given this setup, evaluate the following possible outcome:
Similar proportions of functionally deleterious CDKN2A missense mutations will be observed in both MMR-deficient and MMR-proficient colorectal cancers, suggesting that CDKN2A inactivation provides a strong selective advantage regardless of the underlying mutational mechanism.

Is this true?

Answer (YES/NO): NO